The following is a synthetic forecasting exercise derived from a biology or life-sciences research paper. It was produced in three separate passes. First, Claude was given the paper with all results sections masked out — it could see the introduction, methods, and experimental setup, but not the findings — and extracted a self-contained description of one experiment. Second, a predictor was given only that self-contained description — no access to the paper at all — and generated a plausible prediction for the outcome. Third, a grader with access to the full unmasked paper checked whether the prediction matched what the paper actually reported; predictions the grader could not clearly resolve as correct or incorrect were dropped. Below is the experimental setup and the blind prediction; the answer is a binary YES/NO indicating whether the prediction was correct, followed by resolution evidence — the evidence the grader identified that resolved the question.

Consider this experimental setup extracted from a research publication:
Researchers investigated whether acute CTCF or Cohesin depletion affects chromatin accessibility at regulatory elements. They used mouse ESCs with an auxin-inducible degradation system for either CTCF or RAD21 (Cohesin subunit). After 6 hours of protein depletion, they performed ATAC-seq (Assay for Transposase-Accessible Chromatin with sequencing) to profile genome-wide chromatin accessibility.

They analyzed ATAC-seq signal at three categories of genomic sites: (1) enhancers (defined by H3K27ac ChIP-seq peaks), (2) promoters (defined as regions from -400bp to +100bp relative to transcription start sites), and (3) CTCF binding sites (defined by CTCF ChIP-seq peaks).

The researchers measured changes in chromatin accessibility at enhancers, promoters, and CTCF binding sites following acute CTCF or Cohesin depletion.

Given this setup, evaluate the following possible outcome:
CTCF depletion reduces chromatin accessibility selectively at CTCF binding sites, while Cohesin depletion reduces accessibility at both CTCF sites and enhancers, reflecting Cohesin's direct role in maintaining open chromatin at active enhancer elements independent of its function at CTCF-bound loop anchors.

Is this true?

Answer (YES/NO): NO